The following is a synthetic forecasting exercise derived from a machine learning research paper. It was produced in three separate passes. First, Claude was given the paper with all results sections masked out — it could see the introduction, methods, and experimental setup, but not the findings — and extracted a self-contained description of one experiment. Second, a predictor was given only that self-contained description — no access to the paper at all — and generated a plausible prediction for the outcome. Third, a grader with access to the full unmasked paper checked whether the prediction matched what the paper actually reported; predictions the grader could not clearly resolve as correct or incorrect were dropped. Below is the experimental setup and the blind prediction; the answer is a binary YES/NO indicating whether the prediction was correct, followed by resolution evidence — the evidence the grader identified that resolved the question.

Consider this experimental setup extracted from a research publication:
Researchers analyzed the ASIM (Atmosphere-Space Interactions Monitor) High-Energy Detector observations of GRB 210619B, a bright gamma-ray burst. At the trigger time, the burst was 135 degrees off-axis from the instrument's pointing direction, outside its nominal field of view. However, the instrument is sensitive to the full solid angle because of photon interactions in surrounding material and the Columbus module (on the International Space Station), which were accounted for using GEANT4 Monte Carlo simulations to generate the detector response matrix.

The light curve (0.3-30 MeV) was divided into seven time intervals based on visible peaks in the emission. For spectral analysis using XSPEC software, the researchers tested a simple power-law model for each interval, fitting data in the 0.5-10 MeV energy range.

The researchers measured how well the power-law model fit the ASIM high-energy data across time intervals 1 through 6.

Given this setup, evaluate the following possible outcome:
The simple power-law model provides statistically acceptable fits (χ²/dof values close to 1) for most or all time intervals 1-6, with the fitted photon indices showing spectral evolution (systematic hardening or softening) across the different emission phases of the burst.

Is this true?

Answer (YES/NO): YES